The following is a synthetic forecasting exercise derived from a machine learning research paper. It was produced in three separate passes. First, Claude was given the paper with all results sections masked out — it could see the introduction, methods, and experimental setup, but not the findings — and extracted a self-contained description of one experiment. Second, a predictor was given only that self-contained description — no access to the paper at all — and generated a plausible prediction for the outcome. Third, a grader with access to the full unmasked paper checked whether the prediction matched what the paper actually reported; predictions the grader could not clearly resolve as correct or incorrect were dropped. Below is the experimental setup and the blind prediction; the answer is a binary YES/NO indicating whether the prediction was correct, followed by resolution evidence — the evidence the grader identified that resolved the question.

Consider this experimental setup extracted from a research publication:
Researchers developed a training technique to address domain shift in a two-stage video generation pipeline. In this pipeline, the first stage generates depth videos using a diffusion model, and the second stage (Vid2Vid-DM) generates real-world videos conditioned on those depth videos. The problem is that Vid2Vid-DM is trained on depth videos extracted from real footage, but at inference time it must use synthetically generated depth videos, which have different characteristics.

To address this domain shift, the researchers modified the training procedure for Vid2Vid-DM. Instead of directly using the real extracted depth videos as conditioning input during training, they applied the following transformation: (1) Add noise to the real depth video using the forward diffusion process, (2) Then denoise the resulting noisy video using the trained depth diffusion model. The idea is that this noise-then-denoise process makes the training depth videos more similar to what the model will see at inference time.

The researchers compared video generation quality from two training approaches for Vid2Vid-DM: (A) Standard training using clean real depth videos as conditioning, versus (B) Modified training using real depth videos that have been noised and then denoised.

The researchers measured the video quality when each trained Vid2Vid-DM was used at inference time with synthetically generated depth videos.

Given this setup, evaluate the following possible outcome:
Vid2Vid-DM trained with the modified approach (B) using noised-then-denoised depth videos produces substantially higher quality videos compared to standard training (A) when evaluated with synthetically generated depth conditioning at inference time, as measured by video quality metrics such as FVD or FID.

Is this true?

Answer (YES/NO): NO